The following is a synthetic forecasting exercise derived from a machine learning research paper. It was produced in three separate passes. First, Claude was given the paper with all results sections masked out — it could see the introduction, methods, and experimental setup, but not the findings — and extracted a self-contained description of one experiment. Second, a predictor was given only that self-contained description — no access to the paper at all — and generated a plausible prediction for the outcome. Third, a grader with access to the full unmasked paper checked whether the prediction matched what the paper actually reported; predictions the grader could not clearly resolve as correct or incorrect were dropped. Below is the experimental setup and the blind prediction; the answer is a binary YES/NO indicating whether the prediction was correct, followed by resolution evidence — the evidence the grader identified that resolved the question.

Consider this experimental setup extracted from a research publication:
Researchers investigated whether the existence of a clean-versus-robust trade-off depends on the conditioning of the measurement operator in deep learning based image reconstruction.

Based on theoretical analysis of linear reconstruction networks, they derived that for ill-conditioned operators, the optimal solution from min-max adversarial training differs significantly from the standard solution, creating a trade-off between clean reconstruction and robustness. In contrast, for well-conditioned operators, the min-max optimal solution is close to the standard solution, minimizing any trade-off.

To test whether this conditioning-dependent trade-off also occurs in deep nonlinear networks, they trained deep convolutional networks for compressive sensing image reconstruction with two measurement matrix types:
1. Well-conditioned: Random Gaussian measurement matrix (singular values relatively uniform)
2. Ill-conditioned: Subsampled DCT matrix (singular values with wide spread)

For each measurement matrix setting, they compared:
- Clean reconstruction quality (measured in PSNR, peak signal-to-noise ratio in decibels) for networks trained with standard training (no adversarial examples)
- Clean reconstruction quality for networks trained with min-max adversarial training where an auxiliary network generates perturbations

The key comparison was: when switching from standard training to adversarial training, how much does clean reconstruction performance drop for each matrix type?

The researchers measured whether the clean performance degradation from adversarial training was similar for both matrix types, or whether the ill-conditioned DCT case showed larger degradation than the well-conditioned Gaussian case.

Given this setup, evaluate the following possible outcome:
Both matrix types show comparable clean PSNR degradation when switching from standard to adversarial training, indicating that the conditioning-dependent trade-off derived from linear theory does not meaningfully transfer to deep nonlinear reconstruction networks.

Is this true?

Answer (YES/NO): NO